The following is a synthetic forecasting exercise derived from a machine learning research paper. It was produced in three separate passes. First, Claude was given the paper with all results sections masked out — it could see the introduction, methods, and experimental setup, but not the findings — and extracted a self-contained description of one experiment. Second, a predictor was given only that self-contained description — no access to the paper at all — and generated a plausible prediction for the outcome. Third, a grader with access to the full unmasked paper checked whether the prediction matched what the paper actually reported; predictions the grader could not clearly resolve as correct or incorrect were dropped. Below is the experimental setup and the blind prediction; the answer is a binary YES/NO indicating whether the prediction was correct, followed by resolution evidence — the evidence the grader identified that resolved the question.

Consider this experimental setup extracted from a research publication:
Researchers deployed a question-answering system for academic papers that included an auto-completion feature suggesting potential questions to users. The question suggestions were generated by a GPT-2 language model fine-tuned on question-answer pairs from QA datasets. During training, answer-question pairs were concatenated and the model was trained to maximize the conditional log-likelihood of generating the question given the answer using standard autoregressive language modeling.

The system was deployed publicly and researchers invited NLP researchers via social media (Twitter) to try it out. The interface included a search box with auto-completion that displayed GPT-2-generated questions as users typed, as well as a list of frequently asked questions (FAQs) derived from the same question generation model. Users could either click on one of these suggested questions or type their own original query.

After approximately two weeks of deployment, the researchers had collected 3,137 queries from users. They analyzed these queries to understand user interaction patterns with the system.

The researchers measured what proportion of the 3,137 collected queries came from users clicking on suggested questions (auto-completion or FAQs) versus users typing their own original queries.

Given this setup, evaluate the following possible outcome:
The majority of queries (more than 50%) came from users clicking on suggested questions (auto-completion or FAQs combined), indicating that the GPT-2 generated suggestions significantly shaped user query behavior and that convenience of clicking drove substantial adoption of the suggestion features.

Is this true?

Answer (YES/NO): YES